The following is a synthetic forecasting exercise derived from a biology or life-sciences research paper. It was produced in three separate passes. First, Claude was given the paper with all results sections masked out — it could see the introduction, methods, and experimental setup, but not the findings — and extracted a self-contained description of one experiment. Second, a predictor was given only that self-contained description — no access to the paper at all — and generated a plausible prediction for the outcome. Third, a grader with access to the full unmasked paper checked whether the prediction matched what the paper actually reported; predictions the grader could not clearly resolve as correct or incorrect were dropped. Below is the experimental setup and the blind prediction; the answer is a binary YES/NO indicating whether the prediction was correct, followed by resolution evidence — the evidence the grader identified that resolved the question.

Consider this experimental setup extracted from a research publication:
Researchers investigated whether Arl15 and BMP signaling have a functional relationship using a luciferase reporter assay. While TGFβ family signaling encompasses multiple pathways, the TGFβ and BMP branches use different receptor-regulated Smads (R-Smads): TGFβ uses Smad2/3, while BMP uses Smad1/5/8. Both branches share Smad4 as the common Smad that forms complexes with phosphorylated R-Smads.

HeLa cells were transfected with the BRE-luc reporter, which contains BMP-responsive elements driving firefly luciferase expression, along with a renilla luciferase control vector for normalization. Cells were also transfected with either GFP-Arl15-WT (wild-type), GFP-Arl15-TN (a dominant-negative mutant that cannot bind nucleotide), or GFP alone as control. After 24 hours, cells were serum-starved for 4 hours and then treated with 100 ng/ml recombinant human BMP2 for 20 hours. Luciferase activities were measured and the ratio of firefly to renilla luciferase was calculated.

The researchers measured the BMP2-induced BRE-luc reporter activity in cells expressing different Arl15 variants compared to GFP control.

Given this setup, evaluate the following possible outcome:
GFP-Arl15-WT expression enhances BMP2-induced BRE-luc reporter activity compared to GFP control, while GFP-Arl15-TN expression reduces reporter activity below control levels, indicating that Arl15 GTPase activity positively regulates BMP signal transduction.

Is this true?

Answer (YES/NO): NO